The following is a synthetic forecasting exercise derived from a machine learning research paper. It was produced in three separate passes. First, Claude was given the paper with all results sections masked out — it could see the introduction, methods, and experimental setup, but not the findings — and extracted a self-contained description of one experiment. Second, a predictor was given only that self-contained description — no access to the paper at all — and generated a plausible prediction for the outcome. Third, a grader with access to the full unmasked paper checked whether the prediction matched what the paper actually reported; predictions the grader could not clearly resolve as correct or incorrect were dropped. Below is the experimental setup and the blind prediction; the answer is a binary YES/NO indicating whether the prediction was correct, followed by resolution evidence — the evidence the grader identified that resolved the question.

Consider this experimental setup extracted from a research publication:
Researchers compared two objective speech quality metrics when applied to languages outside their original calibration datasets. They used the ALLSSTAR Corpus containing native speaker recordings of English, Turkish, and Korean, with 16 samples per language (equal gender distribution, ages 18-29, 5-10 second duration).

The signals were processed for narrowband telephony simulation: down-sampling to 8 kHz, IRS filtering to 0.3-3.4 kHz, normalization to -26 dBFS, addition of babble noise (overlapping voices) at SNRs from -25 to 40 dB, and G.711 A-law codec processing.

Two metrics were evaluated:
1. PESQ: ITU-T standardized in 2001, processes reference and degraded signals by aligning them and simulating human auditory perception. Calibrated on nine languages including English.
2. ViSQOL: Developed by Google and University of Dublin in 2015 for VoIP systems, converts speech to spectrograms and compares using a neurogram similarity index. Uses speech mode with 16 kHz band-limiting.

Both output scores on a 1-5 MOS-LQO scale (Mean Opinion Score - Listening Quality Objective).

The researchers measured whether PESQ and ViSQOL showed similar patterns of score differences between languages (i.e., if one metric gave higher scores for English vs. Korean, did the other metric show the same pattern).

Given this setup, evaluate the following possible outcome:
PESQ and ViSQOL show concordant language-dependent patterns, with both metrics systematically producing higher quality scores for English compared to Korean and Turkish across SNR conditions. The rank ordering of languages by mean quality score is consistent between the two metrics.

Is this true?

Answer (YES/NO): NO